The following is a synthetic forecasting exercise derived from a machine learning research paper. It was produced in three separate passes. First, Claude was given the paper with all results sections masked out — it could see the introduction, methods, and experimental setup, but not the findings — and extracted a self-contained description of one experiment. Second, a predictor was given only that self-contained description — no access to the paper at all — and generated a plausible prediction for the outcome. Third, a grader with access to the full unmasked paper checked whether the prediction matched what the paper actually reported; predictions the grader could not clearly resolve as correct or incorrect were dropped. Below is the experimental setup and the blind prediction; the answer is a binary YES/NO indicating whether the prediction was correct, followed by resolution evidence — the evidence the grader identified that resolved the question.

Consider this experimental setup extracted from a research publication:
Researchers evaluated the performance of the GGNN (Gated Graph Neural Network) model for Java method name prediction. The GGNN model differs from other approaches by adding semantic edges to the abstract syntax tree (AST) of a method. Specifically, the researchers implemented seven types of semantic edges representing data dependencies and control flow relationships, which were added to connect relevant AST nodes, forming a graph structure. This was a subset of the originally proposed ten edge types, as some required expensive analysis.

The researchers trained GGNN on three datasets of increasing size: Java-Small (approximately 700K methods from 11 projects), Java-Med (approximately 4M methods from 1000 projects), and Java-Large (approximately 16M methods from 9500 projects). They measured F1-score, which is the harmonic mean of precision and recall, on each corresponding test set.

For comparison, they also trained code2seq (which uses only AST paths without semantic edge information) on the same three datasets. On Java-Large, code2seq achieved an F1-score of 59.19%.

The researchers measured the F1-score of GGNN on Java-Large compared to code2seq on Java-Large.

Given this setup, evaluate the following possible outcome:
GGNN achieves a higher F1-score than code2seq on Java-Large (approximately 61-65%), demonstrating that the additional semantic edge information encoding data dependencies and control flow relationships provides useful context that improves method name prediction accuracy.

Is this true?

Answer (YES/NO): NO